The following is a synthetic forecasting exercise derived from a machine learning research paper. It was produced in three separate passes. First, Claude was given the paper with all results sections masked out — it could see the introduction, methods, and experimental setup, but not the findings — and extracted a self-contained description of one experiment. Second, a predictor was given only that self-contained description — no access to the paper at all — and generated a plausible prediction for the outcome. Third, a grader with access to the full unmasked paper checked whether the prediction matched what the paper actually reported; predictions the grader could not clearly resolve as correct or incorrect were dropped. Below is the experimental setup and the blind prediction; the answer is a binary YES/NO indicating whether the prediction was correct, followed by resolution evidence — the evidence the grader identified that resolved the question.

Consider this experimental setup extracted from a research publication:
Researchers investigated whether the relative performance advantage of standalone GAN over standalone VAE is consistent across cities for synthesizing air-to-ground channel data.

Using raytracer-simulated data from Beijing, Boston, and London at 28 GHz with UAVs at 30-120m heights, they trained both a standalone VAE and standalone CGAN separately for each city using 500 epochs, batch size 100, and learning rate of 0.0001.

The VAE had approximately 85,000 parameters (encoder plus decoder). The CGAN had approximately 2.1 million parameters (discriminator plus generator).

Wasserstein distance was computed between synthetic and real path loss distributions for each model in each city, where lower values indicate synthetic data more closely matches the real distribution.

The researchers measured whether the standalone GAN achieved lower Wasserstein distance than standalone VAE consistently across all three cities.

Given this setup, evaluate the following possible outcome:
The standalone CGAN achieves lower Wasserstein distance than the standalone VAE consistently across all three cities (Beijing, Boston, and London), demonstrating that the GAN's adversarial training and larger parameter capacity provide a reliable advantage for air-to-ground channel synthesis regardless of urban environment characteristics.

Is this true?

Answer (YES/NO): YES